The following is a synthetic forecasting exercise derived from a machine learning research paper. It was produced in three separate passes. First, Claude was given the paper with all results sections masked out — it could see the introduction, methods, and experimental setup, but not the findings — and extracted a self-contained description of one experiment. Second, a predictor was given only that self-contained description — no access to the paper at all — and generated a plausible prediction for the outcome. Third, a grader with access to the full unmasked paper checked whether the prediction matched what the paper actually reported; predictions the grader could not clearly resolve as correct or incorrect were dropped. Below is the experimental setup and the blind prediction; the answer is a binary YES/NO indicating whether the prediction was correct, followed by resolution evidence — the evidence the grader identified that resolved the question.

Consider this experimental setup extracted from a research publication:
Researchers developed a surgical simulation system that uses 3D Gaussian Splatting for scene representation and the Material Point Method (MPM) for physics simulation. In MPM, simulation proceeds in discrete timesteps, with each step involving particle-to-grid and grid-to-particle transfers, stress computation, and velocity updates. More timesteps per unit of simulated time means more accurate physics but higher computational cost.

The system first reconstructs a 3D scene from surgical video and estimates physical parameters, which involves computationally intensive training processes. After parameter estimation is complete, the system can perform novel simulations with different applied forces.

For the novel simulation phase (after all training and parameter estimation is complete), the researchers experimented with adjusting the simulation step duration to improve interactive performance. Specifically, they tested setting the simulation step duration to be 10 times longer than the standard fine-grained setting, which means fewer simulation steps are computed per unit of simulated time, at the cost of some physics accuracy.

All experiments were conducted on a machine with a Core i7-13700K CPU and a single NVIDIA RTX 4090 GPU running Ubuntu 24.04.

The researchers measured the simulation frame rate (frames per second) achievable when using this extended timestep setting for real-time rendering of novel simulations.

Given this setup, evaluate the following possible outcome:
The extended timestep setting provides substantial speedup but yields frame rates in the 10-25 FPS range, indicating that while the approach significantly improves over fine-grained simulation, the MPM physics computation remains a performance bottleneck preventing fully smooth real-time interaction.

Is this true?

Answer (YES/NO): NO